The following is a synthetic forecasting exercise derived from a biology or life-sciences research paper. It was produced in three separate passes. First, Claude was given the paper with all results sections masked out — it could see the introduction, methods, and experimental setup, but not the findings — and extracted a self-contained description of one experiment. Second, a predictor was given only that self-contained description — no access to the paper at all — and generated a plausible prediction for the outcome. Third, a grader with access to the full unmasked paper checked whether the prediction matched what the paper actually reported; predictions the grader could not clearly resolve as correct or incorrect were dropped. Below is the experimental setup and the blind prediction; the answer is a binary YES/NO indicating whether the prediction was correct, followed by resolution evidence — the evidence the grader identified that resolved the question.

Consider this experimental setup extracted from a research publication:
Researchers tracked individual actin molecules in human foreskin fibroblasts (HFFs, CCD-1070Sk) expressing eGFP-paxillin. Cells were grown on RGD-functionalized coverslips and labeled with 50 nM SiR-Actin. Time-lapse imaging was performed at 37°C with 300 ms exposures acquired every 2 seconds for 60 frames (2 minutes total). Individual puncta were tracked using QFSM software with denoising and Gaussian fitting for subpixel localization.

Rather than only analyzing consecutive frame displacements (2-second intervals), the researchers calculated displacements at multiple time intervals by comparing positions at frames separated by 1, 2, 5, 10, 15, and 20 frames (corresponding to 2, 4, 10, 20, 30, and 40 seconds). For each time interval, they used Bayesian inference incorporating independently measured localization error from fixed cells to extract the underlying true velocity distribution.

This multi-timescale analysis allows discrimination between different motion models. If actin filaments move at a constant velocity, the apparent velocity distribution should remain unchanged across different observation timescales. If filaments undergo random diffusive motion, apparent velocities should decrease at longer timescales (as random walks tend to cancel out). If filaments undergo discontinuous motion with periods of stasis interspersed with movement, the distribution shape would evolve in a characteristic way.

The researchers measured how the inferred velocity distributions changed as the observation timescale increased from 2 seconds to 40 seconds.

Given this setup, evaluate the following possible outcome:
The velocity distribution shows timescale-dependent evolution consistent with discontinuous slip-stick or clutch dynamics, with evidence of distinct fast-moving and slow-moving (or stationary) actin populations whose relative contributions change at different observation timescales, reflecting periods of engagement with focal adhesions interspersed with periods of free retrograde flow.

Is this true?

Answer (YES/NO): YES